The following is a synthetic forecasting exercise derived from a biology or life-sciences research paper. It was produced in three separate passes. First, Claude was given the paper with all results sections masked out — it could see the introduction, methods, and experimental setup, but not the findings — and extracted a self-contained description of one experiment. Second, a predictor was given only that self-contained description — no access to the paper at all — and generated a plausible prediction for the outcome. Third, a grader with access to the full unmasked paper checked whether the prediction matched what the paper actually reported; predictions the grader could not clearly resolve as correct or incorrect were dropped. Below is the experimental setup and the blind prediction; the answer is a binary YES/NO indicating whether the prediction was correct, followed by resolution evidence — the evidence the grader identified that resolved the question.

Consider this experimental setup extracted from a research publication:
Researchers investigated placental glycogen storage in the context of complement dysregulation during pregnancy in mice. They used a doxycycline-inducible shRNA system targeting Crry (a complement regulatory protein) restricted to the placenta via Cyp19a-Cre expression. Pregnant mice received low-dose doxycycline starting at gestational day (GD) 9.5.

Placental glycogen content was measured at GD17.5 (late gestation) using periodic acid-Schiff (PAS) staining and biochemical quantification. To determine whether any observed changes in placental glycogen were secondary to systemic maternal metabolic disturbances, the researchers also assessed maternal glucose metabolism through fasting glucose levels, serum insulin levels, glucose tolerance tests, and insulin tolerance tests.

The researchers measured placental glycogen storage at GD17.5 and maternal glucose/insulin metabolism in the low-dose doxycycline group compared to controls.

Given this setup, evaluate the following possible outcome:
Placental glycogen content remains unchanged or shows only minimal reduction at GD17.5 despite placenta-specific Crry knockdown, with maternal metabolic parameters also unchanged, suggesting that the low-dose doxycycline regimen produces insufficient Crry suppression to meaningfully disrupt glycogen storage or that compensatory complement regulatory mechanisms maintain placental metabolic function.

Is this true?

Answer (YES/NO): NO